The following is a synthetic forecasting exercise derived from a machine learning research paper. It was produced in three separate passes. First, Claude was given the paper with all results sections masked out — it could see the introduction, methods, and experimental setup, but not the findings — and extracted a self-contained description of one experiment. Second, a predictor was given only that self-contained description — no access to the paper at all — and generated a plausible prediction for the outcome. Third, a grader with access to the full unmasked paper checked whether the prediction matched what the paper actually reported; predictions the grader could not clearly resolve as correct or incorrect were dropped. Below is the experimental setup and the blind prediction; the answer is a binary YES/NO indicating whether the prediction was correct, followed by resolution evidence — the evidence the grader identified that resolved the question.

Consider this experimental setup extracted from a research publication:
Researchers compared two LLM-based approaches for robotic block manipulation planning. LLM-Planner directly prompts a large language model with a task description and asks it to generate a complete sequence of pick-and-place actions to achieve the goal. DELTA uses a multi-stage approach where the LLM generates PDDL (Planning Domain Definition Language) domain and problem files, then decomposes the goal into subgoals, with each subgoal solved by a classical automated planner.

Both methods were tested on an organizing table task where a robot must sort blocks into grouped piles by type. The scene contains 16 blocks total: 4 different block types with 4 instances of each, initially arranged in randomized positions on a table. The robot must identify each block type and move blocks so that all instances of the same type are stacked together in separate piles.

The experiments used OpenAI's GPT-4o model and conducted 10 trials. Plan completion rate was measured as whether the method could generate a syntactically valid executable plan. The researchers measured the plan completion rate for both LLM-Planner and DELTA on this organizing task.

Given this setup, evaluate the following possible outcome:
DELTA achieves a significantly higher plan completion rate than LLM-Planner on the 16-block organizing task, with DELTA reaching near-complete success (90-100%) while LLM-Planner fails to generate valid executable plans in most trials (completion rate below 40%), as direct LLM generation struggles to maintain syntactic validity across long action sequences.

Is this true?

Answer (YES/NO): NO